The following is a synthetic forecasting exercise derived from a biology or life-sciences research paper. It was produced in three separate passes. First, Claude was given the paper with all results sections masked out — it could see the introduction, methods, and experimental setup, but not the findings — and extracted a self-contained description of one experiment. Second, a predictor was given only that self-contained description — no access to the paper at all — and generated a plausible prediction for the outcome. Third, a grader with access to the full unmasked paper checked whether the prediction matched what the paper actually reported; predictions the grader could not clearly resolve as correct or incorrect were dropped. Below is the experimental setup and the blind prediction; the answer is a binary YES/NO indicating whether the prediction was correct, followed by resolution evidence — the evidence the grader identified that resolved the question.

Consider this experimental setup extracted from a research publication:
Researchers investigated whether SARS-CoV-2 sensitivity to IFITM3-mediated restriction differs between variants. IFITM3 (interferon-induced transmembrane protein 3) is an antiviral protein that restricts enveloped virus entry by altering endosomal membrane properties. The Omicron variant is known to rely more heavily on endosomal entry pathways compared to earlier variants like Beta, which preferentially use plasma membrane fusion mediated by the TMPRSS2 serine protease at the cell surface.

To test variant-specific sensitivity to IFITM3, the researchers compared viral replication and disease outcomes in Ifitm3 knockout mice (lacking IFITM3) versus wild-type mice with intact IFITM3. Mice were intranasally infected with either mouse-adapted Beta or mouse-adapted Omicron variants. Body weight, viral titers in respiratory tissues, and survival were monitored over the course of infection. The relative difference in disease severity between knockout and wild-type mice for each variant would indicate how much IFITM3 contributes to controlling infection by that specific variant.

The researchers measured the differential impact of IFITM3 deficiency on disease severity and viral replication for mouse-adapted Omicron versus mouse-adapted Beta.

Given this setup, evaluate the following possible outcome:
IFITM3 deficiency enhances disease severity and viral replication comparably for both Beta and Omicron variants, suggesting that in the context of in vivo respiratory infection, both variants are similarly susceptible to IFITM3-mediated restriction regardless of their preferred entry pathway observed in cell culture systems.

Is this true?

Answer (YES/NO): NO